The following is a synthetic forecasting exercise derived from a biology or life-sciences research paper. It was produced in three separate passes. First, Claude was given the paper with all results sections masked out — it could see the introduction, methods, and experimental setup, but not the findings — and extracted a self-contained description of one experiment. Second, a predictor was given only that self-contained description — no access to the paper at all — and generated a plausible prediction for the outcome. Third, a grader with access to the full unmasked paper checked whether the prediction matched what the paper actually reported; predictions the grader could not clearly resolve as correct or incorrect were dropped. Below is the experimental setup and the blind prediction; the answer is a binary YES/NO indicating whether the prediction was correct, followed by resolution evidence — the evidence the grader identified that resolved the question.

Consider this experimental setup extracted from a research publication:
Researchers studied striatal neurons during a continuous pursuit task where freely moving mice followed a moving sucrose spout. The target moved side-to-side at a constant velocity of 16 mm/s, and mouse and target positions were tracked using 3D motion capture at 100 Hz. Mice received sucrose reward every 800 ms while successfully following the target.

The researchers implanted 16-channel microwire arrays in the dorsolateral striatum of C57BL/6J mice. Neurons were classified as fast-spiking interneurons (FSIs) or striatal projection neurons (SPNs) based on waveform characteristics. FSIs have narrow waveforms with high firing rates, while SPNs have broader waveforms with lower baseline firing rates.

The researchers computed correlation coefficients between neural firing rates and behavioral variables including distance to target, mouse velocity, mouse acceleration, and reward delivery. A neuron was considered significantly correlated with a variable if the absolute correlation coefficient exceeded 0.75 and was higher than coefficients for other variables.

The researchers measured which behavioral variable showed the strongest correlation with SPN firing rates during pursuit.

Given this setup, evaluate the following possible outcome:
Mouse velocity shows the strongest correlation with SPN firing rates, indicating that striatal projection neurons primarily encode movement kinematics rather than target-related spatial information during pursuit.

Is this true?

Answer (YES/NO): YES